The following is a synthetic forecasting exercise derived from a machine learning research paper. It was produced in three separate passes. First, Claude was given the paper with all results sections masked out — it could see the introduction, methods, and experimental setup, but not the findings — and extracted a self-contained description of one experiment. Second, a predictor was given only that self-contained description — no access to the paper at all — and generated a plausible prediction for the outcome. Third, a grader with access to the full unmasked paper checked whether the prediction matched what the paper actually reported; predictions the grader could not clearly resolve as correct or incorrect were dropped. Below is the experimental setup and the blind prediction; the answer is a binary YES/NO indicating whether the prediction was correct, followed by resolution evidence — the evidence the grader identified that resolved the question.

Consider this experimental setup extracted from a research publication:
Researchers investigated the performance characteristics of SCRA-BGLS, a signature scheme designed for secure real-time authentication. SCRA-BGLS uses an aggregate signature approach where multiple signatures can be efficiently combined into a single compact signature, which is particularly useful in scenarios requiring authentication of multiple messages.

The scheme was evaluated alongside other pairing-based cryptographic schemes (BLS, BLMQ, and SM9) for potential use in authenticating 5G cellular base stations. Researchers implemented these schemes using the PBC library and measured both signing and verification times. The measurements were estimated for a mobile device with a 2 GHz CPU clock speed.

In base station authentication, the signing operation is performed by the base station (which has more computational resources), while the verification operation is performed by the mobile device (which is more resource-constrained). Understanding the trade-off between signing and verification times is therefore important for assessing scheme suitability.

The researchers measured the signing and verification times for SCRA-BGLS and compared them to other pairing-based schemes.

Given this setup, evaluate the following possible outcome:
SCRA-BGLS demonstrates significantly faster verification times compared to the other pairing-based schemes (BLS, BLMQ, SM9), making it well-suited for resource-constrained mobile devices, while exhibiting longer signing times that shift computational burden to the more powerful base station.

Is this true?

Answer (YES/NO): NO